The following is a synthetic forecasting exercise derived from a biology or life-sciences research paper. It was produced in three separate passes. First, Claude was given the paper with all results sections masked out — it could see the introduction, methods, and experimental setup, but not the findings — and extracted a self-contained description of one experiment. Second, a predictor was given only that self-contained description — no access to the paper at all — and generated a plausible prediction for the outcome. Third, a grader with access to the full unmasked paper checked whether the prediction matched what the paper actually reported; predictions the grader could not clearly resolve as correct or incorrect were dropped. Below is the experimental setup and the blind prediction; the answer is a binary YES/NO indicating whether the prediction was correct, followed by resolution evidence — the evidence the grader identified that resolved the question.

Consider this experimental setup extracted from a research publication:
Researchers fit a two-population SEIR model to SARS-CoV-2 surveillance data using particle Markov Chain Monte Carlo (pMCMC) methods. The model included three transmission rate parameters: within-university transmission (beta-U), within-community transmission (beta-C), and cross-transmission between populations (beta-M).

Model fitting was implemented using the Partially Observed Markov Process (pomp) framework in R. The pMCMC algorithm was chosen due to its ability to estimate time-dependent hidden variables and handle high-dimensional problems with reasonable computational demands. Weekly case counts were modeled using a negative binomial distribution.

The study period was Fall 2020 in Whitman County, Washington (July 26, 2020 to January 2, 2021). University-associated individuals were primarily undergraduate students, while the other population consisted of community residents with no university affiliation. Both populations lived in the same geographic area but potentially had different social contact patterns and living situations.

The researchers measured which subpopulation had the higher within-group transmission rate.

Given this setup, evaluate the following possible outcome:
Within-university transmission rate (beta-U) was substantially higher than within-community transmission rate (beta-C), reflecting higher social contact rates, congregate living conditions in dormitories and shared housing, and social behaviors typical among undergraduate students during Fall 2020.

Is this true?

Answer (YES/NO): YES